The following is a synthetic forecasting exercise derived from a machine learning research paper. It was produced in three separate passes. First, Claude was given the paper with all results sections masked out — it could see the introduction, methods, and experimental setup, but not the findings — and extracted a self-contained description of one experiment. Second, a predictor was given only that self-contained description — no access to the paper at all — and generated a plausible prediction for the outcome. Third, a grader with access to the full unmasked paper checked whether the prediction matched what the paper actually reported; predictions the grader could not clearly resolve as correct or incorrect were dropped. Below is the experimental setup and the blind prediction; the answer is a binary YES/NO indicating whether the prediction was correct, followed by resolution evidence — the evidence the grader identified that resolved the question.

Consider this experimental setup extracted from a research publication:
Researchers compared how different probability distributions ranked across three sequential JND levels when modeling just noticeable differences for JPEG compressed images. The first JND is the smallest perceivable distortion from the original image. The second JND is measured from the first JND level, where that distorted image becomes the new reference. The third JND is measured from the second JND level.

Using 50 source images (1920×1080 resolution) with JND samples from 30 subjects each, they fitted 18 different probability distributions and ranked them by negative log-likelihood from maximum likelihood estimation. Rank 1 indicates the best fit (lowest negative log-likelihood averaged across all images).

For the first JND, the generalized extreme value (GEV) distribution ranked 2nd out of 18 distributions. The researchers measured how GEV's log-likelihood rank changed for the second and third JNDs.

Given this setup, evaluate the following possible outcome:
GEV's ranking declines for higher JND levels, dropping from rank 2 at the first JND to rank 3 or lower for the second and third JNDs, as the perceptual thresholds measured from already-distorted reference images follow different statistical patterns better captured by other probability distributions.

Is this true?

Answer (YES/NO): NO